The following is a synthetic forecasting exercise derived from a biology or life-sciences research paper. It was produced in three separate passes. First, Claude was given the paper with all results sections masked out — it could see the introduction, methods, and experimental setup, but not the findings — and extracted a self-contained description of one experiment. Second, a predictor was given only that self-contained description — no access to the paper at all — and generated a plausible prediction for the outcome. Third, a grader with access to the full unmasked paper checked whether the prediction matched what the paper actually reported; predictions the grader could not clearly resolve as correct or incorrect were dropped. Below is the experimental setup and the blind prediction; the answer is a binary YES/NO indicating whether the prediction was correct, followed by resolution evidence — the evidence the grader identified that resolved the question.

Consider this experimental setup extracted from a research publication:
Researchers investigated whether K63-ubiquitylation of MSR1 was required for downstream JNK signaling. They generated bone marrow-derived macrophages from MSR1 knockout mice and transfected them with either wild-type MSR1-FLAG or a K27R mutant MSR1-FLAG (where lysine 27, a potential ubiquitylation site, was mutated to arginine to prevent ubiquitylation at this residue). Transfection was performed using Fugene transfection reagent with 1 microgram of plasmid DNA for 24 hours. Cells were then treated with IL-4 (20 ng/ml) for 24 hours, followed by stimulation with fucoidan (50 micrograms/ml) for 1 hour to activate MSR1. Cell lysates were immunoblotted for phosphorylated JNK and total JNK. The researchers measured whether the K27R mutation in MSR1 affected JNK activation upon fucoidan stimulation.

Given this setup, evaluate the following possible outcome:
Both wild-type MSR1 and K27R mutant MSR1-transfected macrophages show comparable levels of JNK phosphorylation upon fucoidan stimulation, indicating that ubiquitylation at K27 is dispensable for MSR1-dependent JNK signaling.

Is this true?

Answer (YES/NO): NO